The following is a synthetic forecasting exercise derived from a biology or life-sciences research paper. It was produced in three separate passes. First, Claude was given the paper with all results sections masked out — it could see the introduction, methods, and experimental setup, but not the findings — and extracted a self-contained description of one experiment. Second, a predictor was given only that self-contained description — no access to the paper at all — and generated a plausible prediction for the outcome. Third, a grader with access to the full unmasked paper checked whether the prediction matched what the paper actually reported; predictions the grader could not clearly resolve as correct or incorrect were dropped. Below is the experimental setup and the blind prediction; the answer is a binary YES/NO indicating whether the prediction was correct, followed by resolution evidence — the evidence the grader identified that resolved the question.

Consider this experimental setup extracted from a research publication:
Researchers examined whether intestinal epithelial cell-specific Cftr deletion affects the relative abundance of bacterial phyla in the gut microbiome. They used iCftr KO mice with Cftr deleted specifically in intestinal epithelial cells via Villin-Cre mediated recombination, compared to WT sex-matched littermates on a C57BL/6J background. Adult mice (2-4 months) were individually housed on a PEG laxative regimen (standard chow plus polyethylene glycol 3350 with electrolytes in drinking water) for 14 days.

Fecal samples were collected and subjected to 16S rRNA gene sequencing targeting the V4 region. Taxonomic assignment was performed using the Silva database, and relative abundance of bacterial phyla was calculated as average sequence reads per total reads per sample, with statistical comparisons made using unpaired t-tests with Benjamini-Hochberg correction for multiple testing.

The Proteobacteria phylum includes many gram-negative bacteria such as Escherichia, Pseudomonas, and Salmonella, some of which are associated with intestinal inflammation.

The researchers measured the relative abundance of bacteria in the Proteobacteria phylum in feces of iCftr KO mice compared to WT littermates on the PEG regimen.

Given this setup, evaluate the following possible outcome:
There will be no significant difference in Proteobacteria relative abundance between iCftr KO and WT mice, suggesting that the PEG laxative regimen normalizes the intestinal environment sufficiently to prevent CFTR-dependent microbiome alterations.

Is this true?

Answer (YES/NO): NO